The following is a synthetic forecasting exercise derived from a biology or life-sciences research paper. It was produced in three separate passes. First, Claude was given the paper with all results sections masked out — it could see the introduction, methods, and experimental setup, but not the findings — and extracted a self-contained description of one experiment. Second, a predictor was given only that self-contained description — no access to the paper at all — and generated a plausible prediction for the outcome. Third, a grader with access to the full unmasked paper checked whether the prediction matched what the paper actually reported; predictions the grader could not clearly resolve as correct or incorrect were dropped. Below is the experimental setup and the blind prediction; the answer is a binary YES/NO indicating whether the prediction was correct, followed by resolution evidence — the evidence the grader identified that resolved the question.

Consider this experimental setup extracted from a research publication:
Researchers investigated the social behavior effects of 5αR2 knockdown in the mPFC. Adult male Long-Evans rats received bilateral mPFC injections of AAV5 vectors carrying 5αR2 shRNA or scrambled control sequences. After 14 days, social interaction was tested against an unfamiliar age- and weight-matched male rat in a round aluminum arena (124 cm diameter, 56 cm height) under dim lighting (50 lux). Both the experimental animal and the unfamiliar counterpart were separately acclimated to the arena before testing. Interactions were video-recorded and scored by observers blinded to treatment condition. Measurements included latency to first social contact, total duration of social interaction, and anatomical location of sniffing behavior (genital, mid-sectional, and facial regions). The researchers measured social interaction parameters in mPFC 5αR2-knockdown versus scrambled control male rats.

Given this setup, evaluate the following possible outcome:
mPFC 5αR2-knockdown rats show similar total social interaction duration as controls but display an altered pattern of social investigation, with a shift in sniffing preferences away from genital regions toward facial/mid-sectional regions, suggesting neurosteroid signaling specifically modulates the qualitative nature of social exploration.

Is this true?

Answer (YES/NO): NO